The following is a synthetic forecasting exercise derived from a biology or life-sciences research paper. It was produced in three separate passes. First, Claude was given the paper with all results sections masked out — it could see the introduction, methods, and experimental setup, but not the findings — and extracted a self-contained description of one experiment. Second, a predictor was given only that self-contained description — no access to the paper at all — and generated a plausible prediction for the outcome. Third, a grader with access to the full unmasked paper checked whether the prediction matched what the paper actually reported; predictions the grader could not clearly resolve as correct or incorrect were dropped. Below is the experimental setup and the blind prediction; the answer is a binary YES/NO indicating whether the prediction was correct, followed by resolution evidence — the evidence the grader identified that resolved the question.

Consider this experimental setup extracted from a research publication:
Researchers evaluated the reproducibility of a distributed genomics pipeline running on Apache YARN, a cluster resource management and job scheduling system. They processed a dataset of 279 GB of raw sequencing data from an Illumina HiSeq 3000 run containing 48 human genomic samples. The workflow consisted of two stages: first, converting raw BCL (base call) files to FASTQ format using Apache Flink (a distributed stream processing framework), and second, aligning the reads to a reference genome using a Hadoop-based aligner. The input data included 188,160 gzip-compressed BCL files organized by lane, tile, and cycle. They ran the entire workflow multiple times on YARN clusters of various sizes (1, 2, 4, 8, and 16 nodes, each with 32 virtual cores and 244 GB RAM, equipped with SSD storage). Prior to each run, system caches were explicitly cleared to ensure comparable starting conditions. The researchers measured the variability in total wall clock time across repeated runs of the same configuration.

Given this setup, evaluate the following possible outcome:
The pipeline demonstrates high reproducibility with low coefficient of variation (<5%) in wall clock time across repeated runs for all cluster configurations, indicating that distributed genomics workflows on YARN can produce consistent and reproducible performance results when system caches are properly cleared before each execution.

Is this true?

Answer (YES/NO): YES